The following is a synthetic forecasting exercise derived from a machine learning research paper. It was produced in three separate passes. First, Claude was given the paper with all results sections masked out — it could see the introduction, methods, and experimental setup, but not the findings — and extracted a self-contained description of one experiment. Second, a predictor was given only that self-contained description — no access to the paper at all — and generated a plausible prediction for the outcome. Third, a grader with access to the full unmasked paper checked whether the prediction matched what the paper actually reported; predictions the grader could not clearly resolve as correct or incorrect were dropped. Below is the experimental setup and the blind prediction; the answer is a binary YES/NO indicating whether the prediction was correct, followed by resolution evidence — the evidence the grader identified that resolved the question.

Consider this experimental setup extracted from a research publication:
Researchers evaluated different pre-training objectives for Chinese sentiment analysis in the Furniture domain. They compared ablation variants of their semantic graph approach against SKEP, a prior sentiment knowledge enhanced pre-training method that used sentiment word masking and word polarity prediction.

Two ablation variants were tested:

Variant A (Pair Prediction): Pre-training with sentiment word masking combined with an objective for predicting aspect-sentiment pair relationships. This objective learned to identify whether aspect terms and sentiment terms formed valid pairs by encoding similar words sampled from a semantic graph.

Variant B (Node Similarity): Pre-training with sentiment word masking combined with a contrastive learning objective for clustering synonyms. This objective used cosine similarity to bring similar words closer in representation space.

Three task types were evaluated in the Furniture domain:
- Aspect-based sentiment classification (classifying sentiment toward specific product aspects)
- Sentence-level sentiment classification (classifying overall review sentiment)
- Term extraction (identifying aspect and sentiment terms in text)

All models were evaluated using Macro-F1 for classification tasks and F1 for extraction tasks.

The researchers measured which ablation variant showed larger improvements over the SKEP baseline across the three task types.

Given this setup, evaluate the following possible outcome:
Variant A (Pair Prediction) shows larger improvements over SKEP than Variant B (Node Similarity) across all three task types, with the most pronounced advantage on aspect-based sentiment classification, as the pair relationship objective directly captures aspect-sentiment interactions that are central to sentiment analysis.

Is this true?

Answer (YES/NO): NO